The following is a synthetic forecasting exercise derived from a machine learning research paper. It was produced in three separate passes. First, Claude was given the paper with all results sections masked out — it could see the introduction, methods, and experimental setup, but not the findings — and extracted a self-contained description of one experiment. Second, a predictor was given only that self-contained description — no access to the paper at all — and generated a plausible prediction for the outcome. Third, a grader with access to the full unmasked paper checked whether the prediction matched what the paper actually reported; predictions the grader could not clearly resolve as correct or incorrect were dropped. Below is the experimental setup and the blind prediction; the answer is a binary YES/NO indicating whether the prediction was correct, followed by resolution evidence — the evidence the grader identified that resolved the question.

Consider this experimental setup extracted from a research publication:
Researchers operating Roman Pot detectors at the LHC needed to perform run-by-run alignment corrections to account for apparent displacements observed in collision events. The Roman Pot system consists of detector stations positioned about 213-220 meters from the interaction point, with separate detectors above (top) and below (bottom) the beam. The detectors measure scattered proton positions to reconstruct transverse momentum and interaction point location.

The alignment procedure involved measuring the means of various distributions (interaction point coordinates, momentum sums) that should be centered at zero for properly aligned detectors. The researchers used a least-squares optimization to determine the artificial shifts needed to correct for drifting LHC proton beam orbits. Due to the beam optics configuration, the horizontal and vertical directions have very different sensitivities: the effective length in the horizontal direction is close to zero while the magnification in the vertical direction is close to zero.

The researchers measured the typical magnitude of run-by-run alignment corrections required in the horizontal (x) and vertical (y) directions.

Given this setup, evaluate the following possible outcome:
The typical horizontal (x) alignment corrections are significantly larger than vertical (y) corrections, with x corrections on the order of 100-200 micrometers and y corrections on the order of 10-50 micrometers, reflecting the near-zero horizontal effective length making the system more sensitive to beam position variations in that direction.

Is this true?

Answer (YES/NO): NO